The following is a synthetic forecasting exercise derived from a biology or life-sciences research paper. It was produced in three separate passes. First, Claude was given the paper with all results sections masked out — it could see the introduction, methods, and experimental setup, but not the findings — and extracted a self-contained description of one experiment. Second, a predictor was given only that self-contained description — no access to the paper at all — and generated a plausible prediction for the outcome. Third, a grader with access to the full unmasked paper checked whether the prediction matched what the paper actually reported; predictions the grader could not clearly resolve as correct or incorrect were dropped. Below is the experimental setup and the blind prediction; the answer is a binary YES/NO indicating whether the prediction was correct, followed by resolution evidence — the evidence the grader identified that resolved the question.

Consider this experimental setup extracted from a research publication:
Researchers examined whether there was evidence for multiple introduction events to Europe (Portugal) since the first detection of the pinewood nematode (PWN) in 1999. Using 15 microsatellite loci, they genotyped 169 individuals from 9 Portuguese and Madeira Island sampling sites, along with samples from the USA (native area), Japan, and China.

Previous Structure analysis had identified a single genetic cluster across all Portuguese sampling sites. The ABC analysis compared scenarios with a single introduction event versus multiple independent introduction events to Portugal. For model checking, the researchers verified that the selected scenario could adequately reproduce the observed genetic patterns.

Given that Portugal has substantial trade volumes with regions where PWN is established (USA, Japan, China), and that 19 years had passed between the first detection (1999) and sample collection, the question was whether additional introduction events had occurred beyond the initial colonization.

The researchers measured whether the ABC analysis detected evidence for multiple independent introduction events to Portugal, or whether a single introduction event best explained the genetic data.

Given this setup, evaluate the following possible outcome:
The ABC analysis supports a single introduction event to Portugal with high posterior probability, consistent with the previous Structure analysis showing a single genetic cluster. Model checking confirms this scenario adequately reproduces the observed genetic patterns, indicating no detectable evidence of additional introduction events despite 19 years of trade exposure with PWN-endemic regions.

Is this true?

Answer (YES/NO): YES